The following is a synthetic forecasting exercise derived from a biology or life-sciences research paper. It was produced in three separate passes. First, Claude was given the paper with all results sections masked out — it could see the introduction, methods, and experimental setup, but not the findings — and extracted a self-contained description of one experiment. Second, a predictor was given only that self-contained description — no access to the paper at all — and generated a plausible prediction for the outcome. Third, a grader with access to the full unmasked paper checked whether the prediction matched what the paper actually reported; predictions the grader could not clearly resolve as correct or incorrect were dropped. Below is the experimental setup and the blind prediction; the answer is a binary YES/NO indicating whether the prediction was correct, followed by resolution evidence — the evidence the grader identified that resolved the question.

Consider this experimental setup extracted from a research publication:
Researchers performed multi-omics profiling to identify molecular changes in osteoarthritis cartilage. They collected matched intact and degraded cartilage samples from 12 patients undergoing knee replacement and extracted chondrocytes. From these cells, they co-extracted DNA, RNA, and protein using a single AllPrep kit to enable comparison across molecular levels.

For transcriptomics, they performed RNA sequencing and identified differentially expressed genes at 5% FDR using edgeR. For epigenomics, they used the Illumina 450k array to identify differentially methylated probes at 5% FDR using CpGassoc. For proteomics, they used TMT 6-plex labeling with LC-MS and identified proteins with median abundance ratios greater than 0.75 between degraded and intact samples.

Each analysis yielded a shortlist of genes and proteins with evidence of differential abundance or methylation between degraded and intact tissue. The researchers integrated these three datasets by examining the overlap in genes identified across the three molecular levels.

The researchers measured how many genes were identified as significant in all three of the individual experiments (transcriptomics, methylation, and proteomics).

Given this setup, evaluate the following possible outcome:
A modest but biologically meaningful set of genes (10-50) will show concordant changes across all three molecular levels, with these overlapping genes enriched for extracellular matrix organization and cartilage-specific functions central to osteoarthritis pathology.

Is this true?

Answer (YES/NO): NO